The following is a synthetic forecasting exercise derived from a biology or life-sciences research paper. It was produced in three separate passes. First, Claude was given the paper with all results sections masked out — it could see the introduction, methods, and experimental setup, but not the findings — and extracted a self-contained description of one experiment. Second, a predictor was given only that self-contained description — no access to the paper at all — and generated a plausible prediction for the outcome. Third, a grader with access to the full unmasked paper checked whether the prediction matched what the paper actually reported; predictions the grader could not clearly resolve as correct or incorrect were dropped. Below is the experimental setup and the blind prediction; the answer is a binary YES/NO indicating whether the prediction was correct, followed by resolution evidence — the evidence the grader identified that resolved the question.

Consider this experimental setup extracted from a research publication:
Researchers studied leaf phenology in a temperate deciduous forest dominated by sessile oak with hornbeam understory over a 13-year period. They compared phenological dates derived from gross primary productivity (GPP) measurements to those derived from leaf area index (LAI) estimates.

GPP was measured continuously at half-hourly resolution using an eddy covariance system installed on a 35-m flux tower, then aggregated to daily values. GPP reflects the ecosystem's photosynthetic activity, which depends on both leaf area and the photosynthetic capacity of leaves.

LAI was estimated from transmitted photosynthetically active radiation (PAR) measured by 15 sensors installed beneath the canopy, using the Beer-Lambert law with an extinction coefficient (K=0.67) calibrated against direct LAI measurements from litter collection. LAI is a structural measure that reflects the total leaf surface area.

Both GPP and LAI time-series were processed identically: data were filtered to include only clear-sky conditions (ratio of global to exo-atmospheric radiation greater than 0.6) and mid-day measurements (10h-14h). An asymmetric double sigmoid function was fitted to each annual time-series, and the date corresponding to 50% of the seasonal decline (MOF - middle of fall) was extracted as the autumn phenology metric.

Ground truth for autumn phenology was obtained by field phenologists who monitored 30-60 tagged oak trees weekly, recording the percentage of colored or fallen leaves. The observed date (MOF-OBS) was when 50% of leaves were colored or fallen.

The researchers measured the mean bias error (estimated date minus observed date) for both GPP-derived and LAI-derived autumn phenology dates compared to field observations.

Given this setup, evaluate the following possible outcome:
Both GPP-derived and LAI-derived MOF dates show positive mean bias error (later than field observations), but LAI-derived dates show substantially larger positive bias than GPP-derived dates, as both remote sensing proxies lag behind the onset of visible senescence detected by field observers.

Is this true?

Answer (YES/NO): NO